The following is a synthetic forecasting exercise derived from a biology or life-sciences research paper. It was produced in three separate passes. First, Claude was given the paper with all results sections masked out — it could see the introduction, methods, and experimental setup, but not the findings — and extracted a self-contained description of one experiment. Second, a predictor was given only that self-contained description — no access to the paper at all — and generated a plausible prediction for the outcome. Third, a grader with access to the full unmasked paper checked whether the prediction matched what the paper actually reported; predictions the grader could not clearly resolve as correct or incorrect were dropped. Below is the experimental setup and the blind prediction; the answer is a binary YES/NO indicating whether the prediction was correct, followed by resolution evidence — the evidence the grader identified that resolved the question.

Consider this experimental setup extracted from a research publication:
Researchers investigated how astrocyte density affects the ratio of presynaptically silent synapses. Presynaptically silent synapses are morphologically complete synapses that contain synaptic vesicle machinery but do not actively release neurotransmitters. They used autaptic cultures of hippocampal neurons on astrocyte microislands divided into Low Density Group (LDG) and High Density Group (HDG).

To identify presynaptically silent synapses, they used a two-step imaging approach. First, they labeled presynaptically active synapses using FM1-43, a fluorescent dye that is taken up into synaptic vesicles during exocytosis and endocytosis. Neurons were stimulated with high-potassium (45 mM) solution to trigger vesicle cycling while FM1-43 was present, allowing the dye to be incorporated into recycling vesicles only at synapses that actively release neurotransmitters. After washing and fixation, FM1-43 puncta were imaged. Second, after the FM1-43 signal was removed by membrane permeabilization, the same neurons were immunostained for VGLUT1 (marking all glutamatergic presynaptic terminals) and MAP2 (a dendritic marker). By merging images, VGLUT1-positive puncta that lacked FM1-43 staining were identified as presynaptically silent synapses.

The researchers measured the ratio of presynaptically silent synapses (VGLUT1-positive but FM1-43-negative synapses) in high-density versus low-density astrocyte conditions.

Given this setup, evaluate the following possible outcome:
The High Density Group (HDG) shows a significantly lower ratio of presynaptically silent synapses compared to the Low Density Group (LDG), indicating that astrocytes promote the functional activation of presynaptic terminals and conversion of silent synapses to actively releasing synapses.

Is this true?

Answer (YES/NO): YES